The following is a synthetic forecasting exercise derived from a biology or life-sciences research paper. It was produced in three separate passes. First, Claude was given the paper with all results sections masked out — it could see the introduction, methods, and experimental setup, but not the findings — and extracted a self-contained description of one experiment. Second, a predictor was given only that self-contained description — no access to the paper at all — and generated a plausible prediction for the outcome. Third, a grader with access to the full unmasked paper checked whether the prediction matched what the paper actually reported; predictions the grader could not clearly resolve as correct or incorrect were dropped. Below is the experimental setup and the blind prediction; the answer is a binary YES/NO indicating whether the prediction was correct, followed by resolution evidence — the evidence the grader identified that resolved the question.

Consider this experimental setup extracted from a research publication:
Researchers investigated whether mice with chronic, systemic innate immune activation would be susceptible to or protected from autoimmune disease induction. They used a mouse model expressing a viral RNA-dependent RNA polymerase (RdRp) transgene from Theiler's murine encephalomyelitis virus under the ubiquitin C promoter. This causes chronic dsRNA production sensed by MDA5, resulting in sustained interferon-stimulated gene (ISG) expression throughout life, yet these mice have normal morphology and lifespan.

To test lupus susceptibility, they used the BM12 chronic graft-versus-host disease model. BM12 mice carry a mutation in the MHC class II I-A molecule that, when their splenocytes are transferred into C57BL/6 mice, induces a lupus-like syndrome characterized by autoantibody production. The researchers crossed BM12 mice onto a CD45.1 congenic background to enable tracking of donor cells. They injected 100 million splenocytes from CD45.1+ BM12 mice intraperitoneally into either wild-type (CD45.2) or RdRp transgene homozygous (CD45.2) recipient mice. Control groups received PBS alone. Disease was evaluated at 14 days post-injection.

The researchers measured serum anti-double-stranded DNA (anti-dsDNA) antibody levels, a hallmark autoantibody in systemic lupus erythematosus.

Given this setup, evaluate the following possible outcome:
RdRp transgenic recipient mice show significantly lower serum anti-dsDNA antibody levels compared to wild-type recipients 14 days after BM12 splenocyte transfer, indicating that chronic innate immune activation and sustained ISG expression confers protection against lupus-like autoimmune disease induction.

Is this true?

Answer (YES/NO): YES